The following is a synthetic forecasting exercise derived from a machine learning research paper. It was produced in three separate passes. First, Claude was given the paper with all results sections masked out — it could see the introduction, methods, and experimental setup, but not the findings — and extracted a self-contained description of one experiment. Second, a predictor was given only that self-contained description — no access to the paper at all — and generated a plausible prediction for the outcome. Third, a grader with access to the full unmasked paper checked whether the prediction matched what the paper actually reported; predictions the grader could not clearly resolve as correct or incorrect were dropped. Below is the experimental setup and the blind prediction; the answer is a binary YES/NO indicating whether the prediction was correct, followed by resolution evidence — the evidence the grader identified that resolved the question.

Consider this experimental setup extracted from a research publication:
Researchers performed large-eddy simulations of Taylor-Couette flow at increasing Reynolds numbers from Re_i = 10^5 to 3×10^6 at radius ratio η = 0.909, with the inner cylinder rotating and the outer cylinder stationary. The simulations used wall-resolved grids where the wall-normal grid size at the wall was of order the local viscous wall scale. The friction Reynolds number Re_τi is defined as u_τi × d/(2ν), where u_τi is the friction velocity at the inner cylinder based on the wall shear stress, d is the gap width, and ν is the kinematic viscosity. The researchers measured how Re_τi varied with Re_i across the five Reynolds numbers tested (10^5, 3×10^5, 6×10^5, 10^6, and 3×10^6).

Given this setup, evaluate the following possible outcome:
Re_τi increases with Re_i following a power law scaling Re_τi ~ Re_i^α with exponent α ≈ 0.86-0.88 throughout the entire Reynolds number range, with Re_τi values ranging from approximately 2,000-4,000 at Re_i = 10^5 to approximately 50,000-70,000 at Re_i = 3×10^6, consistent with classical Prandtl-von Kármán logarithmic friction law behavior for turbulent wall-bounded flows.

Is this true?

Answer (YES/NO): NO